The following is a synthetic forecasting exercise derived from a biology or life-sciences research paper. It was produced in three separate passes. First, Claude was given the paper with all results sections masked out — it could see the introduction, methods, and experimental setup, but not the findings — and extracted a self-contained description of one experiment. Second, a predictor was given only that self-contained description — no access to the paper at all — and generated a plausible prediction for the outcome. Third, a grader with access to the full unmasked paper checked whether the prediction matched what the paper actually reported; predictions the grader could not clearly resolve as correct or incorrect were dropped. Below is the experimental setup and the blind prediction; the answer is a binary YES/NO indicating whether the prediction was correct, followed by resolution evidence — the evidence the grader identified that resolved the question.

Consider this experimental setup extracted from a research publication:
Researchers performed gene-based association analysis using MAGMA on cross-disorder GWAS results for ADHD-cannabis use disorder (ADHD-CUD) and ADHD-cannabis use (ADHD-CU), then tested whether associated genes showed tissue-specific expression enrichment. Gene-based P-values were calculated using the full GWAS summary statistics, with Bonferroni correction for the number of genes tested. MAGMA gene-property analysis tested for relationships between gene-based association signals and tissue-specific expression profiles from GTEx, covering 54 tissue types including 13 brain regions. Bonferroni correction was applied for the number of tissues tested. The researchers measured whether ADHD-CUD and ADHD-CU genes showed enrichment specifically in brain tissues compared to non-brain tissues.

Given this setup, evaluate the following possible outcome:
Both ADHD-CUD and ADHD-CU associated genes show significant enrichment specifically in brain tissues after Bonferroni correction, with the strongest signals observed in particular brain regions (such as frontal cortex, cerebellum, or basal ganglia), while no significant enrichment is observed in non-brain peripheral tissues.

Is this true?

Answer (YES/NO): NO